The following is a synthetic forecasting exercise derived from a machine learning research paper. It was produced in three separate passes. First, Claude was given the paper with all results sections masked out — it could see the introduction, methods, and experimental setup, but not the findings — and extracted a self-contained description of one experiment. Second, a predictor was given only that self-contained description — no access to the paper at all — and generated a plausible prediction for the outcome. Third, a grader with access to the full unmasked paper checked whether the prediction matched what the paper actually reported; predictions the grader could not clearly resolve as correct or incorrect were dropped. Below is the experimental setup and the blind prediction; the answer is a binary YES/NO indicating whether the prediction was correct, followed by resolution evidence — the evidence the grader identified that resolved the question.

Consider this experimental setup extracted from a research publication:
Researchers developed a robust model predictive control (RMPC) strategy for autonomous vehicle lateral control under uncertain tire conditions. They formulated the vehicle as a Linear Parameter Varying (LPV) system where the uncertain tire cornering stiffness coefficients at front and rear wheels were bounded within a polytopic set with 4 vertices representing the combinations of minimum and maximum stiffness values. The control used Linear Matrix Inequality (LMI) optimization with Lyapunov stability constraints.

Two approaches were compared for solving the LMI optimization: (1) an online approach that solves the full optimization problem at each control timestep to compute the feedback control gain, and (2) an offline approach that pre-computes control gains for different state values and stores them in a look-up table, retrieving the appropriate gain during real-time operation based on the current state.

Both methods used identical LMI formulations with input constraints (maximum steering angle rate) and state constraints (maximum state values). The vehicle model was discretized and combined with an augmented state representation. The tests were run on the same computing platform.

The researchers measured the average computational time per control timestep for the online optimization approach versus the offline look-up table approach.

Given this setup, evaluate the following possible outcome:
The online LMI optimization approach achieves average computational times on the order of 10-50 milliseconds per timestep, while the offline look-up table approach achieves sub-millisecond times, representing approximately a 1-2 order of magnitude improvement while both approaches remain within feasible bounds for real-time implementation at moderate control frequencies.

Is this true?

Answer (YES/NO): NO